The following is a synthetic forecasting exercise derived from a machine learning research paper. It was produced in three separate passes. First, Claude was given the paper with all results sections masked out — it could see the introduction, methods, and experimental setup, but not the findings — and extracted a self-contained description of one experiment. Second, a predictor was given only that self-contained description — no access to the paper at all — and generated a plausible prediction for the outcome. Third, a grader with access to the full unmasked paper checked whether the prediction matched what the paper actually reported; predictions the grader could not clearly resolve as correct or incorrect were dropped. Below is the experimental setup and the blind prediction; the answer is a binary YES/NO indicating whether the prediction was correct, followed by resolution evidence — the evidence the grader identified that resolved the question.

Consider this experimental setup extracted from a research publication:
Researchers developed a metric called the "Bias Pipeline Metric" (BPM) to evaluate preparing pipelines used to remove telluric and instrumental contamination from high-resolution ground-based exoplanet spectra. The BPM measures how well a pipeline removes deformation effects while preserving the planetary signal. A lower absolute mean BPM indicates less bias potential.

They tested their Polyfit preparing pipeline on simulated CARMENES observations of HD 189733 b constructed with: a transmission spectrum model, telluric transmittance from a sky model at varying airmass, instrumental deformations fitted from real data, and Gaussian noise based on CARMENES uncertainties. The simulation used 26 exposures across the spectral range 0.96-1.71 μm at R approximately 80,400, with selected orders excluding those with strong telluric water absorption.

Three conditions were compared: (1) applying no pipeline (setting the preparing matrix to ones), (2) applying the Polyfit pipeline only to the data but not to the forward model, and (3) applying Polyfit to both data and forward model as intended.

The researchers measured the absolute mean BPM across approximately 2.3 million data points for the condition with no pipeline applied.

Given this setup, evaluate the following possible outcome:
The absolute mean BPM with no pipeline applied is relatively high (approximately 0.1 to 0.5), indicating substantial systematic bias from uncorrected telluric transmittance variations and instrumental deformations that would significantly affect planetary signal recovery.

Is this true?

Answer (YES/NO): NO